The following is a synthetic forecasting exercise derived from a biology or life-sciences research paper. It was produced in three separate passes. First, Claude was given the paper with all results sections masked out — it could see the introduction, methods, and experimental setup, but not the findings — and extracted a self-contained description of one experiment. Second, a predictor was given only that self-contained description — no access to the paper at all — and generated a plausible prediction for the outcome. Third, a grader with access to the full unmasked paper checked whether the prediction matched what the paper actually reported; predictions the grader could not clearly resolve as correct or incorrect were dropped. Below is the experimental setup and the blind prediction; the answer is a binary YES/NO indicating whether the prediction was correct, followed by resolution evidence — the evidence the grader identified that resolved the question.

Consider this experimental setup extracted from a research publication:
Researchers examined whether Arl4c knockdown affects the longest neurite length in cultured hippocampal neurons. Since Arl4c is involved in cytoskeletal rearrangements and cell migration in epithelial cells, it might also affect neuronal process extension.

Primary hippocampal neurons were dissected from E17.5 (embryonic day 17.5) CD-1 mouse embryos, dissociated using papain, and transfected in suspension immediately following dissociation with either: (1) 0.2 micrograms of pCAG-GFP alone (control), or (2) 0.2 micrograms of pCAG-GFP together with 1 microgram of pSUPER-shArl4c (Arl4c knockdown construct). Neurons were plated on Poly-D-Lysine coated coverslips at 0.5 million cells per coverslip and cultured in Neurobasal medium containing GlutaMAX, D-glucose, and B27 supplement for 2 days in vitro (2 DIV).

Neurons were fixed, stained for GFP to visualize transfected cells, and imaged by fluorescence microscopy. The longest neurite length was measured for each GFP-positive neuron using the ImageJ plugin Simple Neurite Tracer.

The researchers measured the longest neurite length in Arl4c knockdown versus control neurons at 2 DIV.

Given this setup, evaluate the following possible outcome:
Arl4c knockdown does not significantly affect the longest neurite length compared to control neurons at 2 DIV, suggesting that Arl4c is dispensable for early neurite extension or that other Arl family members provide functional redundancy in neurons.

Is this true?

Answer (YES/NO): YES